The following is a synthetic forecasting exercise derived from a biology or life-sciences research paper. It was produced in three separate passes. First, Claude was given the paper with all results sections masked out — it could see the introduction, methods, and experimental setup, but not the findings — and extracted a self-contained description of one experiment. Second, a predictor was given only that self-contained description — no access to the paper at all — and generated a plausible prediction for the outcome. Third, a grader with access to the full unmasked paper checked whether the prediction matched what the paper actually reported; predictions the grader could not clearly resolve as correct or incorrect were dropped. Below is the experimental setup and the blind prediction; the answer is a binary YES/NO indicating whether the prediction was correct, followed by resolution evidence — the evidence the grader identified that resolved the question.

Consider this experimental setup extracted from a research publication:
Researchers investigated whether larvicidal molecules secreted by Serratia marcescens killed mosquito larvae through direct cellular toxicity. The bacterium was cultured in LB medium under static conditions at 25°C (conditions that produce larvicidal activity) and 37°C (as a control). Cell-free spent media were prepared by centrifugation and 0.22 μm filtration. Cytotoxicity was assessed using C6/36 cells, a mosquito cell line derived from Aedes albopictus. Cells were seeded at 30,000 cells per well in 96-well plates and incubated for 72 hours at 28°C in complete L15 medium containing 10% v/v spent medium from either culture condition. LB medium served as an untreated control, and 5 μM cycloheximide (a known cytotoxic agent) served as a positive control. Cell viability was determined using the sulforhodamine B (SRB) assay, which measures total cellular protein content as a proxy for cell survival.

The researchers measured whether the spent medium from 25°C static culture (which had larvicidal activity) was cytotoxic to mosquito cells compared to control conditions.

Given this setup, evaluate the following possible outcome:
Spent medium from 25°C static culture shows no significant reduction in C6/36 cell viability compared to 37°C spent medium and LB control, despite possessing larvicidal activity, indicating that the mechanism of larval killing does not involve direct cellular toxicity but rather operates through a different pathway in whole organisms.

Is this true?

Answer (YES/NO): NO